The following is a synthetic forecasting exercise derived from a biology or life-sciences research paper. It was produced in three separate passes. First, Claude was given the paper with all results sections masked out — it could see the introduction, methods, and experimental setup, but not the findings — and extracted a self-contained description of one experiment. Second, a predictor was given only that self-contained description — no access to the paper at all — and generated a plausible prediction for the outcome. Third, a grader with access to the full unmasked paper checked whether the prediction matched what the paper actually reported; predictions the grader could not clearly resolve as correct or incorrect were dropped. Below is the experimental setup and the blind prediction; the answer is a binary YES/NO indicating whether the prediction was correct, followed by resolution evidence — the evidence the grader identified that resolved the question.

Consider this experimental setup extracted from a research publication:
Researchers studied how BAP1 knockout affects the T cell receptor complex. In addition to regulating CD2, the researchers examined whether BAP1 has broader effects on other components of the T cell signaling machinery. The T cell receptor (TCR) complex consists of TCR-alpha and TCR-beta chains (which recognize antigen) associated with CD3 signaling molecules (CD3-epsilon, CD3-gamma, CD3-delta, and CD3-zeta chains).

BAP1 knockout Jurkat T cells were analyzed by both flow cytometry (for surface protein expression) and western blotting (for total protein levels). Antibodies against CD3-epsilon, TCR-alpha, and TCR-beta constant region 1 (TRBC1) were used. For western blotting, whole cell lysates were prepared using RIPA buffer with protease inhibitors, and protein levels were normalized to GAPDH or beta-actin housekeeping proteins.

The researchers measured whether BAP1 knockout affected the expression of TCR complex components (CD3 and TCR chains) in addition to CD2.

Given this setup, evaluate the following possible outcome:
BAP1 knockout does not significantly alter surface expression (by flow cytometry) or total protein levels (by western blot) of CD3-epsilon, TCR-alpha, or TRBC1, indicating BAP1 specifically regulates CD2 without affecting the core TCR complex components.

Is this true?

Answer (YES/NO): NO